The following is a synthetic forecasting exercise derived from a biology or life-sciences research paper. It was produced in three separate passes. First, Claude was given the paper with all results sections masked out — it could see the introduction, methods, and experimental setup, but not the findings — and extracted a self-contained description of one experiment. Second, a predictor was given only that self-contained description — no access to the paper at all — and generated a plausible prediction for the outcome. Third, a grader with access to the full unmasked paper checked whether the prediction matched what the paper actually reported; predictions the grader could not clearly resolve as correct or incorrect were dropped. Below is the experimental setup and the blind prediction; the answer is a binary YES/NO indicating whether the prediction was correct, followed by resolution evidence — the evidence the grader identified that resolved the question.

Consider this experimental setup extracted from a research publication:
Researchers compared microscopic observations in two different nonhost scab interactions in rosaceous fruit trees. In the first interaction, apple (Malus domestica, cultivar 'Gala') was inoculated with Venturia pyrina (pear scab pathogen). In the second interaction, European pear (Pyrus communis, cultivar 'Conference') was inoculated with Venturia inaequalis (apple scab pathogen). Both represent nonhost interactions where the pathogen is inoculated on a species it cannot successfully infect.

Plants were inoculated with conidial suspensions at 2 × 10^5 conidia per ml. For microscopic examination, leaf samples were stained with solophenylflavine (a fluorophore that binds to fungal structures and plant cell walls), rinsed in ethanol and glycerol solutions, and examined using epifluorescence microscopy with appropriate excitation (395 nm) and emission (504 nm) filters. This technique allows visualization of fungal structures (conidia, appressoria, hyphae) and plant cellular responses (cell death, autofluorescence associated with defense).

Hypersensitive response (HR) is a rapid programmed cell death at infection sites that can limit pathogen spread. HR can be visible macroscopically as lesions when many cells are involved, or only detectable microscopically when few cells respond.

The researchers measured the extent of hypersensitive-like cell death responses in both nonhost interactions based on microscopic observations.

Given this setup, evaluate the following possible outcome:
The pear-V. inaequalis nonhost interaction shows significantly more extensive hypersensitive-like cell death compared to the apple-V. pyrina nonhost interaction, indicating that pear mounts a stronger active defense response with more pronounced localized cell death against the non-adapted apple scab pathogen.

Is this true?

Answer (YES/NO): YES